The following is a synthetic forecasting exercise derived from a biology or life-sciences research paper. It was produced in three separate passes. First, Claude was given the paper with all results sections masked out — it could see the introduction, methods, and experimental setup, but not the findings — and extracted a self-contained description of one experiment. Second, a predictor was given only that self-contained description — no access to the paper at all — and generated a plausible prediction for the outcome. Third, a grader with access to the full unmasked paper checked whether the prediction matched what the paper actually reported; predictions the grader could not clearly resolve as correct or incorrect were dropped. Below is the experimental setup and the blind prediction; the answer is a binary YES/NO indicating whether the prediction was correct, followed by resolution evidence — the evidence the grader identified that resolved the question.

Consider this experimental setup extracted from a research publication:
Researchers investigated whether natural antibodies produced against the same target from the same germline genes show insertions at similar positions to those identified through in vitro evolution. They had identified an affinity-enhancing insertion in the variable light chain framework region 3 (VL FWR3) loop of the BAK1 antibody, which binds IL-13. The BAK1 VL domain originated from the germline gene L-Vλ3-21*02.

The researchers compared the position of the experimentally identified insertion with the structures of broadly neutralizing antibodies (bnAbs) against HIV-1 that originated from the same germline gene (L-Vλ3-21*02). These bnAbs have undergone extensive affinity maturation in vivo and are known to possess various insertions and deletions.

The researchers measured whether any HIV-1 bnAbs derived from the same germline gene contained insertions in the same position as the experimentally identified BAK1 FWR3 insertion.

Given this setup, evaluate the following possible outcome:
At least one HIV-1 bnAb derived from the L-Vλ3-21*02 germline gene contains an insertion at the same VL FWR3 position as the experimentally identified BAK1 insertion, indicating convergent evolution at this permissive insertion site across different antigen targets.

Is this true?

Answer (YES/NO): YES